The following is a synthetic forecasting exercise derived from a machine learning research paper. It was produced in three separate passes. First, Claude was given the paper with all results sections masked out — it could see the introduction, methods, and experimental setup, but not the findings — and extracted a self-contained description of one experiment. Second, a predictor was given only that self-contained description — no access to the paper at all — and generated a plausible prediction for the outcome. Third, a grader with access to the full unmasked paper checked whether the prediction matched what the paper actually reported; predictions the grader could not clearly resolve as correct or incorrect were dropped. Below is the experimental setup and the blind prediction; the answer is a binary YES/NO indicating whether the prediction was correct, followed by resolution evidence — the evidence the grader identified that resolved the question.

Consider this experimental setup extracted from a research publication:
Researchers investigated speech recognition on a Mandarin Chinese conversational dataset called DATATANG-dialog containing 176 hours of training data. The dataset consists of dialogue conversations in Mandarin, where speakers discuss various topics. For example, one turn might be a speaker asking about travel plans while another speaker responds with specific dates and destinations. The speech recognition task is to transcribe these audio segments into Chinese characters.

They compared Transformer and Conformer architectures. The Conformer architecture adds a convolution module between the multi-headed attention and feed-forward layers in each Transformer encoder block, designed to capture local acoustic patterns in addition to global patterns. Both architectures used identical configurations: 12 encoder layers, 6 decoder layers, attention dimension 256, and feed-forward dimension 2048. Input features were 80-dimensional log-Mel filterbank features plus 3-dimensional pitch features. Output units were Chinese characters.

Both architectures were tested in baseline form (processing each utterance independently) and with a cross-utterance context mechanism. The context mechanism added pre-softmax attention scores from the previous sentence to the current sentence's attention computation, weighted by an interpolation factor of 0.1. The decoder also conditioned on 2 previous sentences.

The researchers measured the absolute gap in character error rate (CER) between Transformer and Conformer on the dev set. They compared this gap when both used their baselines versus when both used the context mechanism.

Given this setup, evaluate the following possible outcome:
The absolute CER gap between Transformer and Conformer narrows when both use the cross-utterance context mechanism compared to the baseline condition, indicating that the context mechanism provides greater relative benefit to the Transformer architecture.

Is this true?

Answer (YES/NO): YES